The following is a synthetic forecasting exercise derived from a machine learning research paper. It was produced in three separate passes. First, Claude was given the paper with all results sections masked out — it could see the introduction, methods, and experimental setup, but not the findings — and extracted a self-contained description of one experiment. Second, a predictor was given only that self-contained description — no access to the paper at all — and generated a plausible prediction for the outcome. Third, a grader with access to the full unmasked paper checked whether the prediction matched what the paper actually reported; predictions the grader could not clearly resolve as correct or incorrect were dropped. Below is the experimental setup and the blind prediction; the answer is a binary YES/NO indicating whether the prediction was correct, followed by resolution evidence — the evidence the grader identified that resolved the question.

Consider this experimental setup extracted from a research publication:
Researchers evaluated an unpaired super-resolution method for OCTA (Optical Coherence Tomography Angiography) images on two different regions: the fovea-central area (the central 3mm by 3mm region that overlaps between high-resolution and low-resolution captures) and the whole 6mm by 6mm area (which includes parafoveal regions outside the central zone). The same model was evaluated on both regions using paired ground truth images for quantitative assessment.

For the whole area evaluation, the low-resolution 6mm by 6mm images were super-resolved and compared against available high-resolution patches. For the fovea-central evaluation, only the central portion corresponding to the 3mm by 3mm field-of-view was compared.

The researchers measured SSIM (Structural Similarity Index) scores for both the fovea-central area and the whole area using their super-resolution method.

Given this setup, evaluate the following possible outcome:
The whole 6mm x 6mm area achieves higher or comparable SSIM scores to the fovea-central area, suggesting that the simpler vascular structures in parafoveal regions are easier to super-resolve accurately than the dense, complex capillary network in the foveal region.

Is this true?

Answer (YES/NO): YES